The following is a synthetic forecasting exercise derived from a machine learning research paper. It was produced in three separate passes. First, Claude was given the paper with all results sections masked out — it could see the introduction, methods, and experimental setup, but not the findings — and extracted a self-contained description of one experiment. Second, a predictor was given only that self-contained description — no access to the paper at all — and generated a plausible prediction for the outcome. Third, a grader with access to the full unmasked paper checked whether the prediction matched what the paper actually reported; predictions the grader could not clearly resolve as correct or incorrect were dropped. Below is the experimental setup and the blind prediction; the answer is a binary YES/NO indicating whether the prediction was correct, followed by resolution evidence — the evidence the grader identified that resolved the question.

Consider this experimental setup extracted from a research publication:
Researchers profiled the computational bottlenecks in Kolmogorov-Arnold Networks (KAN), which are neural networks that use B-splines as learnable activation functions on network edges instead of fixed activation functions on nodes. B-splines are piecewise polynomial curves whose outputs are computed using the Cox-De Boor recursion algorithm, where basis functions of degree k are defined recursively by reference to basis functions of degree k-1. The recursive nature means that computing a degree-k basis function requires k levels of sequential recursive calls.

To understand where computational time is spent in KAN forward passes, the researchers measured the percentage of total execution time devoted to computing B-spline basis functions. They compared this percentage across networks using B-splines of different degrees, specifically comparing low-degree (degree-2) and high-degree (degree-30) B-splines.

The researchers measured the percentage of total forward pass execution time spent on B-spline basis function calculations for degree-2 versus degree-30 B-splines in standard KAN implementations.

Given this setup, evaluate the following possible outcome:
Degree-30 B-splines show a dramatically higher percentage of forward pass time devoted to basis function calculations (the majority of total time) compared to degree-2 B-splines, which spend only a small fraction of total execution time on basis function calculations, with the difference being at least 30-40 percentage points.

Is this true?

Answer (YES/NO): NO